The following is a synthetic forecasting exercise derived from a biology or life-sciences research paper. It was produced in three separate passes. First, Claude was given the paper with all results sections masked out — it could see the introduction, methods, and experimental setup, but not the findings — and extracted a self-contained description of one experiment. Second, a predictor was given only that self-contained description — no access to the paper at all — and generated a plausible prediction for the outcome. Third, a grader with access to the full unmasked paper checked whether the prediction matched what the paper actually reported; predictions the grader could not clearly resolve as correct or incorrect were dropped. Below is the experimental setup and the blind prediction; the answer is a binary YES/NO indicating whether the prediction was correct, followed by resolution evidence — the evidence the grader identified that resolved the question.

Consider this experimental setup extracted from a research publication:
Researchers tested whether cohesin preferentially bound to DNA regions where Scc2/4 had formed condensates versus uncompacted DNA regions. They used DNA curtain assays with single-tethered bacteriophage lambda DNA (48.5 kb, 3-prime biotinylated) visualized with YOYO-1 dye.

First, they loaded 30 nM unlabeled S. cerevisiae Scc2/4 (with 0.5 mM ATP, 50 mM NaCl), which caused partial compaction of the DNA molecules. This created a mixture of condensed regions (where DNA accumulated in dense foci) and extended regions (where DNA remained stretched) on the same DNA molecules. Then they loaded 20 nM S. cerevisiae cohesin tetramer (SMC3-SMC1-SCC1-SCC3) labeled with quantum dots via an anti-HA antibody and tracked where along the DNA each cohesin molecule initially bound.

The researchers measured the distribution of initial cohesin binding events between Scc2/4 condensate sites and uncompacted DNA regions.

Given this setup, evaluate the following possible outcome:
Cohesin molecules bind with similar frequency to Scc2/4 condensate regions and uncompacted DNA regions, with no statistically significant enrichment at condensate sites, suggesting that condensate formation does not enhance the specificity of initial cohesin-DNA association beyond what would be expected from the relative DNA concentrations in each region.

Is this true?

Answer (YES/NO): NO